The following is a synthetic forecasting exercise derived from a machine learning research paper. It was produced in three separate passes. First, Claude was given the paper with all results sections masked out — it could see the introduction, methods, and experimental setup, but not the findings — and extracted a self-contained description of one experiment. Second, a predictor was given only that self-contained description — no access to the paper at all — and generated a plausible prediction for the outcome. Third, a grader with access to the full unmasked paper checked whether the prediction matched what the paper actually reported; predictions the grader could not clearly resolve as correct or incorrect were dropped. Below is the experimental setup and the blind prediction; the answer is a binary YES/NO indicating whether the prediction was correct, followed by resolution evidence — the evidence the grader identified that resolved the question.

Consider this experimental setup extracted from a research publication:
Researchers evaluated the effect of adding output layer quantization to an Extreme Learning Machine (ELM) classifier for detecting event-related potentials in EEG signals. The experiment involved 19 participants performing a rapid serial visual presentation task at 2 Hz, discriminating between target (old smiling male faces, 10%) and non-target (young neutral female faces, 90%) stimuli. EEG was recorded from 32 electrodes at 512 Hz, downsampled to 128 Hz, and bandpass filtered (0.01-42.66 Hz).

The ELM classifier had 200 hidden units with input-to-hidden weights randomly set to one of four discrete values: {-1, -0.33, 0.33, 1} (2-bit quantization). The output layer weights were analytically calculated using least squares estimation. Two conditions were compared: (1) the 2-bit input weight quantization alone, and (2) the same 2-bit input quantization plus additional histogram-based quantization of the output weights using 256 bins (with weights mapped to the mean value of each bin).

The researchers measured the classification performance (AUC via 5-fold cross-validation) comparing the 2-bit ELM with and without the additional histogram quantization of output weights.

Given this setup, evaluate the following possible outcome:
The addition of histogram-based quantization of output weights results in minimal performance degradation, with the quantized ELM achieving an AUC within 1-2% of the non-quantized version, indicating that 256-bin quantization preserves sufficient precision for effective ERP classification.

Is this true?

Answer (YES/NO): YES